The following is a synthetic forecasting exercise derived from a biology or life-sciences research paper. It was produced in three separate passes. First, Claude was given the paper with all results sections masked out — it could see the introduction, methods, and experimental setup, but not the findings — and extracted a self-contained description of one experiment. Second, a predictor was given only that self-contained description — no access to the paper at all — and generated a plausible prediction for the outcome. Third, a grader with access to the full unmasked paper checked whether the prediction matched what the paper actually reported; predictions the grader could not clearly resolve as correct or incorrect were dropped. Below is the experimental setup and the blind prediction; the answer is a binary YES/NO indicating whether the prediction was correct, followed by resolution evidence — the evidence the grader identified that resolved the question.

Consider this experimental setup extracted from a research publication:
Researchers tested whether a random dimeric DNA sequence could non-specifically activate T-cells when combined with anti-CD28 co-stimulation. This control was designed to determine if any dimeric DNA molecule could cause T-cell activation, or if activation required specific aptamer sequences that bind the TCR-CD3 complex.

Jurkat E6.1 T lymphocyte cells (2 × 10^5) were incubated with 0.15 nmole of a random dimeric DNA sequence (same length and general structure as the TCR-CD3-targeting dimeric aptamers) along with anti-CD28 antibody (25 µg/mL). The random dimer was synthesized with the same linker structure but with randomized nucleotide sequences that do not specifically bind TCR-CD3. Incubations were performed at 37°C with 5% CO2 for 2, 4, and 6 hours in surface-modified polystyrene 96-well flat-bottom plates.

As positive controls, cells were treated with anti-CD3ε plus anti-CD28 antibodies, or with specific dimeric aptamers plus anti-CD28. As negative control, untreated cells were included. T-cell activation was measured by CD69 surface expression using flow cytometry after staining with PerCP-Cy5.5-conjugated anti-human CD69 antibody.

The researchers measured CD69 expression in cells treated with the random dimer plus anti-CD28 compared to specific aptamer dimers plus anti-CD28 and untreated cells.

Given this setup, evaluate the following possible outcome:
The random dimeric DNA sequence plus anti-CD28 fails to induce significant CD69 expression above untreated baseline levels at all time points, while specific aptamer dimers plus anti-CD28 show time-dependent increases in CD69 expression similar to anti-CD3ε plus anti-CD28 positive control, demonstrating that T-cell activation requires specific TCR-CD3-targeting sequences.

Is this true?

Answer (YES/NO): YES